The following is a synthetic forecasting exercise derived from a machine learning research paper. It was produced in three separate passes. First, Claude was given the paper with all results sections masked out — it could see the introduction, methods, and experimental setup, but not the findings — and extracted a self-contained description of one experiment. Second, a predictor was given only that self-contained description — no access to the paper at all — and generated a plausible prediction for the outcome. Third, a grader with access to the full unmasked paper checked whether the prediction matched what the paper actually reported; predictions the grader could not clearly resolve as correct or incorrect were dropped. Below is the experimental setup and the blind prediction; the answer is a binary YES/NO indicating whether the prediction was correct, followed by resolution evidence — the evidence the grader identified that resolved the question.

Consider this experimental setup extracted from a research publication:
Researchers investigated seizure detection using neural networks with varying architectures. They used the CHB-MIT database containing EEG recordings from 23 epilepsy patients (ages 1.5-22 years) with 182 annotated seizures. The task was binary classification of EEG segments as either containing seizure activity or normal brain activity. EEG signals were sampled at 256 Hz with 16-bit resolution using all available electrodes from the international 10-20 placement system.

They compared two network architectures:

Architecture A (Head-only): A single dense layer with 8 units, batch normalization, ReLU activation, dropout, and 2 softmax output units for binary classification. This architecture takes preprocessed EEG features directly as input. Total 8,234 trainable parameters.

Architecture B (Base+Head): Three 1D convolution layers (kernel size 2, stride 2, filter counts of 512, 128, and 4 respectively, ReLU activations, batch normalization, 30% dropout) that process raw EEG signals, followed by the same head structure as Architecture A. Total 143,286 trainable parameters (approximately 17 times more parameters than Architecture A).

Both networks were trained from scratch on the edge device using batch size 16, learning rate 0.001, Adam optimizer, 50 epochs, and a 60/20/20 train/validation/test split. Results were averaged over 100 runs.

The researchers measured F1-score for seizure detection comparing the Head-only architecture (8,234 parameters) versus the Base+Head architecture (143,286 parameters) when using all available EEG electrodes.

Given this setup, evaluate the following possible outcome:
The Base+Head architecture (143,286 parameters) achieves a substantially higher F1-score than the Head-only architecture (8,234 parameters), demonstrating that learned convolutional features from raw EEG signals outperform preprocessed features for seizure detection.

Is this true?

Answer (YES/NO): NO